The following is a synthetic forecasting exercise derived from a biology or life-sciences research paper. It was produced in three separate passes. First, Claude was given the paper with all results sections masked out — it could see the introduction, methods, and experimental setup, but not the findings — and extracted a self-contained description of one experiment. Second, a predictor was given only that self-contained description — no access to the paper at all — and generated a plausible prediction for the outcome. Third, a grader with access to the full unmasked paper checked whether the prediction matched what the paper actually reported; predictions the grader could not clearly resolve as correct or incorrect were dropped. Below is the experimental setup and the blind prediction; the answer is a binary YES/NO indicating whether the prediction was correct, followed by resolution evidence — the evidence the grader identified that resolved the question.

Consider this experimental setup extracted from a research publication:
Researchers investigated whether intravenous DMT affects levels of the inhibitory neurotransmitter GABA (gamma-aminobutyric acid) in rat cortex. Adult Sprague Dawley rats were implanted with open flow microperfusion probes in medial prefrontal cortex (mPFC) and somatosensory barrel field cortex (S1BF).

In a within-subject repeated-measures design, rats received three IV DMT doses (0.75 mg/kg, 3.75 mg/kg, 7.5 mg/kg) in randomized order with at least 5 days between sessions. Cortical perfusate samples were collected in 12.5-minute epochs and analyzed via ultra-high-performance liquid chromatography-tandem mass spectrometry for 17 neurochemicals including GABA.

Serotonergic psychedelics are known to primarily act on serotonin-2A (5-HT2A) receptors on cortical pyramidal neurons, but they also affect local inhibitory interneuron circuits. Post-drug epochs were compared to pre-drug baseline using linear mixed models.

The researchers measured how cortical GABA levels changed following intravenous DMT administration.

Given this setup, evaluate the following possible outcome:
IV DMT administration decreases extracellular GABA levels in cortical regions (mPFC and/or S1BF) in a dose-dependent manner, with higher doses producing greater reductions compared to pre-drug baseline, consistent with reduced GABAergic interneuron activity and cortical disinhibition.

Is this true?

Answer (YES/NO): NO